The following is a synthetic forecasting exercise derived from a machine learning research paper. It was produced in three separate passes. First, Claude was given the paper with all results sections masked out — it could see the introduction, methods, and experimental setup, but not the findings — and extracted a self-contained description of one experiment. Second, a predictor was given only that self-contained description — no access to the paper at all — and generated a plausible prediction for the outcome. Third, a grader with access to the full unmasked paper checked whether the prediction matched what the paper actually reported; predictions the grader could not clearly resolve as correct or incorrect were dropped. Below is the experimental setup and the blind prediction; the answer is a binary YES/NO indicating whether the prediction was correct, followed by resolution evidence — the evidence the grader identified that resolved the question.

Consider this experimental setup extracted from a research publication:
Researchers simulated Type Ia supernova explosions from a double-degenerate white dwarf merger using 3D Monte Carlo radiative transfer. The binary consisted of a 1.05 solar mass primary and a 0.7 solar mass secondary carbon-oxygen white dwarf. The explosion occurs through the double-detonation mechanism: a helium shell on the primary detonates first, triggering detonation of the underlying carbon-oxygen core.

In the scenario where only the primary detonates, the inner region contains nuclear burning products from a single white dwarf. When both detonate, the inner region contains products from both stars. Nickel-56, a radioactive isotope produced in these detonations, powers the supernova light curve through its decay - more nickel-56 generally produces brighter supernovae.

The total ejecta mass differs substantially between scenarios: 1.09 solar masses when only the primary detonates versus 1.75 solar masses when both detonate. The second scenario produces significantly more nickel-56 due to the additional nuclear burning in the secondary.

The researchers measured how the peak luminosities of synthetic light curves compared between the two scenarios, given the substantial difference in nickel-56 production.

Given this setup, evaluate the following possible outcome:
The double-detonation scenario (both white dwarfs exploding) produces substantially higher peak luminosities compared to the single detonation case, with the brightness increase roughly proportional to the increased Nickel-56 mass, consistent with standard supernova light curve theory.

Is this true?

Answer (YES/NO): NO